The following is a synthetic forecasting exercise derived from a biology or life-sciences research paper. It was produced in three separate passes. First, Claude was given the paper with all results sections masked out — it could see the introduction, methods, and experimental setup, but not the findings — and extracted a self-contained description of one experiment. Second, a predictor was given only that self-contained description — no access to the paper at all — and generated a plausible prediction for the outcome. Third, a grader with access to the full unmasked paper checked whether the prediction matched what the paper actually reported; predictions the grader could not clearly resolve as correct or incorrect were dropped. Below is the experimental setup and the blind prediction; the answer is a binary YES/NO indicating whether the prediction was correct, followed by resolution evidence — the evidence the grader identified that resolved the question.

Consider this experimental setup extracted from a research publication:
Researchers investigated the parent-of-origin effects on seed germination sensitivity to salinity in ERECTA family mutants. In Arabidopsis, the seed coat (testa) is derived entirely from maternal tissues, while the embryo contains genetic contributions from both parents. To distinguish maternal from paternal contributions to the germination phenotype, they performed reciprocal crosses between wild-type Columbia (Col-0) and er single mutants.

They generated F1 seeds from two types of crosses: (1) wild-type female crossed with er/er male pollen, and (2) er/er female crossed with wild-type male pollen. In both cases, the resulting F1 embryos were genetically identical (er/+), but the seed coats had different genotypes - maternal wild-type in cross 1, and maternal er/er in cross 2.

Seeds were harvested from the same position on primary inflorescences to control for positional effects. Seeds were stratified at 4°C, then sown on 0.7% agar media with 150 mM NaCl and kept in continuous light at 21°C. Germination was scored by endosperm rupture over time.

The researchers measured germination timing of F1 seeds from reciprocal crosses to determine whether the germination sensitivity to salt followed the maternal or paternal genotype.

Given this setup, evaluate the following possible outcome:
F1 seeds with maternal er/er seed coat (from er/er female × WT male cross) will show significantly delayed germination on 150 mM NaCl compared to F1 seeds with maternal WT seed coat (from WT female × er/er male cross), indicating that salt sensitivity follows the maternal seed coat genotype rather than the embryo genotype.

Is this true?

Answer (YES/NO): YES